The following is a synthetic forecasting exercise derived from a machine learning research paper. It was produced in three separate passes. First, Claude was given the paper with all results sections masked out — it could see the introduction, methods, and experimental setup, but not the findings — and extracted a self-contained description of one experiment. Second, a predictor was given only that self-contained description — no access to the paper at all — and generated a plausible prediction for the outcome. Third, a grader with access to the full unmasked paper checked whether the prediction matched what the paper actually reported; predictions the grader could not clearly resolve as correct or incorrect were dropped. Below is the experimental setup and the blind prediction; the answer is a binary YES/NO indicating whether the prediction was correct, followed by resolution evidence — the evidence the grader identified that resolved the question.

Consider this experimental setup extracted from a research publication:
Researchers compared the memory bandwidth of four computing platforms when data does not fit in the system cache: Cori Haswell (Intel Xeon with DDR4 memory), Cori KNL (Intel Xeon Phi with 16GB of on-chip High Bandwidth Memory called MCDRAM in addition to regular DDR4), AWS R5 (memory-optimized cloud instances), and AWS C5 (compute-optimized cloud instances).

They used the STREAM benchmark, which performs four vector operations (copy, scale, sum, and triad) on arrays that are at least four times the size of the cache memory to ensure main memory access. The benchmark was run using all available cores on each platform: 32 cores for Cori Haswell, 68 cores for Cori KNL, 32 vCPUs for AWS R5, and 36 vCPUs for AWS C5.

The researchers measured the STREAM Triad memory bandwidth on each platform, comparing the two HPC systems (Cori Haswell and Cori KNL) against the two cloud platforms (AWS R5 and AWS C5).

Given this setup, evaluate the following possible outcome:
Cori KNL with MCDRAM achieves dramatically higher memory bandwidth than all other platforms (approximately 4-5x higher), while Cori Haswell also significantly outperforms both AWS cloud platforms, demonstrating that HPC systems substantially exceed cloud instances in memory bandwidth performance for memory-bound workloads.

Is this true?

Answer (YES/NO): NO